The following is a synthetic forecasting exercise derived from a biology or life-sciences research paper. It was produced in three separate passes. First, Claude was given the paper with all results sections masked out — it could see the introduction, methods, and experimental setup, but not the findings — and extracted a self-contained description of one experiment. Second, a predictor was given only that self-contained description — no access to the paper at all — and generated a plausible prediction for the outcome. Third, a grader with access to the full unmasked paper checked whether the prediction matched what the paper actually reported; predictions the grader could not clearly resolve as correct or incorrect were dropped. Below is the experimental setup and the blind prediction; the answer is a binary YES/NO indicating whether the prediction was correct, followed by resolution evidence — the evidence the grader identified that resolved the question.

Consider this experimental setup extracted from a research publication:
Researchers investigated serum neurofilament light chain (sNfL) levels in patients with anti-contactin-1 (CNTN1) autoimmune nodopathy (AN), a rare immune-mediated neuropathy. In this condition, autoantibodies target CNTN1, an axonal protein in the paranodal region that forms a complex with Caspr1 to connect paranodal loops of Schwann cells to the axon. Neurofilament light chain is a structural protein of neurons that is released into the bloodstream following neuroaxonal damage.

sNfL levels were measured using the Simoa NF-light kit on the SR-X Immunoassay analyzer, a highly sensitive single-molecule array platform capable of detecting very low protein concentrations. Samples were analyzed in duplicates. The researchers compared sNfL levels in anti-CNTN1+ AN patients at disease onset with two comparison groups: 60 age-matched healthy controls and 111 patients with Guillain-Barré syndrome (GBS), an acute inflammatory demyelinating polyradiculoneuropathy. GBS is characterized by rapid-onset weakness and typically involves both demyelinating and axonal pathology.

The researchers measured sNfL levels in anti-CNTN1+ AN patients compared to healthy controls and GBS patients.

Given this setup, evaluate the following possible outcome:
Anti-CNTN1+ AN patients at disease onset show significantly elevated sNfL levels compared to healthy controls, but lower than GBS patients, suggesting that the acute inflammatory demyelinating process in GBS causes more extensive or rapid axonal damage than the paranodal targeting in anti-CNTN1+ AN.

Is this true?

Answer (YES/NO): NO